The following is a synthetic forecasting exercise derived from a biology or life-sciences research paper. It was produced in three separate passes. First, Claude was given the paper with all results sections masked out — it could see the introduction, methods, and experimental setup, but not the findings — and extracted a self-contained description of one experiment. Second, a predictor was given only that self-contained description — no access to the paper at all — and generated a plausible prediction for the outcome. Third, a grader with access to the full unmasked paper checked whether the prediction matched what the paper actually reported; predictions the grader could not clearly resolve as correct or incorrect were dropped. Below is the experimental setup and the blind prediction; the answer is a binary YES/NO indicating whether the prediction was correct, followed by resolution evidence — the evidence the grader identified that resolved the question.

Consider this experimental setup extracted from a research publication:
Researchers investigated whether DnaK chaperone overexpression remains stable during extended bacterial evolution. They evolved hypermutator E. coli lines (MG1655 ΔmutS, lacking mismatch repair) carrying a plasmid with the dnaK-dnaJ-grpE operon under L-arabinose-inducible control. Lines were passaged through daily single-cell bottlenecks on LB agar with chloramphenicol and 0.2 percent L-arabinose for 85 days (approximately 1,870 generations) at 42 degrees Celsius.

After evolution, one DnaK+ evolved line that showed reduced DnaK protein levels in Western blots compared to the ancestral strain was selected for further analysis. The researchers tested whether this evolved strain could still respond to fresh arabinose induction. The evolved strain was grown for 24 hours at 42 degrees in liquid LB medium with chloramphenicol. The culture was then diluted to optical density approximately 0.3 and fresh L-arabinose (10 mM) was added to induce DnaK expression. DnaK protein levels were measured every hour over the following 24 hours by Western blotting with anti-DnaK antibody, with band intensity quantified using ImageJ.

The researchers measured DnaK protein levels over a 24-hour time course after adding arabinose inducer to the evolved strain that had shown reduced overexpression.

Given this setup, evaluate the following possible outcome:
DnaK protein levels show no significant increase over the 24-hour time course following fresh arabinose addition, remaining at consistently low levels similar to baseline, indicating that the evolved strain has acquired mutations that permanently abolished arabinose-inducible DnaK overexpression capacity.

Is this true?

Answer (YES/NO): NO